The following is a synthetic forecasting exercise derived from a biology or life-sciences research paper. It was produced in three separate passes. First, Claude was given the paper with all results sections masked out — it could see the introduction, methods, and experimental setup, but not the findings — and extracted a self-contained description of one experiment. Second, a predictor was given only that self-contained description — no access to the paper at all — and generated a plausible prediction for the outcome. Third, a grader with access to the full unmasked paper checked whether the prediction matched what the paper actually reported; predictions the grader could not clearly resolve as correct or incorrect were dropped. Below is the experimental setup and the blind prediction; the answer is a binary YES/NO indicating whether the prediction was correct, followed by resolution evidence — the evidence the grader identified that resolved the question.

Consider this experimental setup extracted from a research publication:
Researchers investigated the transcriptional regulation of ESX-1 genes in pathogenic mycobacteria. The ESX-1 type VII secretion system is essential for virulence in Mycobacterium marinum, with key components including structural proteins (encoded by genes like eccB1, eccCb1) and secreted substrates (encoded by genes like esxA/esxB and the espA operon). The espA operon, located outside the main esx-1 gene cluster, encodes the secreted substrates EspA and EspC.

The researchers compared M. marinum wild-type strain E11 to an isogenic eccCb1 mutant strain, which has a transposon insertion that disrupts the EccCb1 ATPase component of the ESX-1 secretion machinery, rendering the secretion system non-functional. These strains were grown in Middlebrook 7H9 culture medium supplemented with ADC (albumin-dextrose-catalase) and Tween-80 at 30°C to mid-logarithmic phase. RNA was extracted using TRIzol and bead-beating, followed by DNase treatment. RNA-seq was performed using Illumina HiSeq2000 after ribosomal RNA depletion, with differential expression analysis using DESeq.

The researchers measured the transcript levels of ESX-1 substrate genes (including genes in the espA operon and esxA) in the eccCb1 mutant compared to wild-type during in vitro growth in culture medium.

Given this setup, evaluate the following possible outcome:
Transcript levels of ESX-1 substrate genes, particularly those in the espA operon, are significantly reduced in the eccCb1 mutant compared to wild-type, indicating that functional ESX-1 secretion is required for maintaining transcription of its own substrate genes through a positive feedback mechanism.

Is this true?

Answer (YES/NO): NO